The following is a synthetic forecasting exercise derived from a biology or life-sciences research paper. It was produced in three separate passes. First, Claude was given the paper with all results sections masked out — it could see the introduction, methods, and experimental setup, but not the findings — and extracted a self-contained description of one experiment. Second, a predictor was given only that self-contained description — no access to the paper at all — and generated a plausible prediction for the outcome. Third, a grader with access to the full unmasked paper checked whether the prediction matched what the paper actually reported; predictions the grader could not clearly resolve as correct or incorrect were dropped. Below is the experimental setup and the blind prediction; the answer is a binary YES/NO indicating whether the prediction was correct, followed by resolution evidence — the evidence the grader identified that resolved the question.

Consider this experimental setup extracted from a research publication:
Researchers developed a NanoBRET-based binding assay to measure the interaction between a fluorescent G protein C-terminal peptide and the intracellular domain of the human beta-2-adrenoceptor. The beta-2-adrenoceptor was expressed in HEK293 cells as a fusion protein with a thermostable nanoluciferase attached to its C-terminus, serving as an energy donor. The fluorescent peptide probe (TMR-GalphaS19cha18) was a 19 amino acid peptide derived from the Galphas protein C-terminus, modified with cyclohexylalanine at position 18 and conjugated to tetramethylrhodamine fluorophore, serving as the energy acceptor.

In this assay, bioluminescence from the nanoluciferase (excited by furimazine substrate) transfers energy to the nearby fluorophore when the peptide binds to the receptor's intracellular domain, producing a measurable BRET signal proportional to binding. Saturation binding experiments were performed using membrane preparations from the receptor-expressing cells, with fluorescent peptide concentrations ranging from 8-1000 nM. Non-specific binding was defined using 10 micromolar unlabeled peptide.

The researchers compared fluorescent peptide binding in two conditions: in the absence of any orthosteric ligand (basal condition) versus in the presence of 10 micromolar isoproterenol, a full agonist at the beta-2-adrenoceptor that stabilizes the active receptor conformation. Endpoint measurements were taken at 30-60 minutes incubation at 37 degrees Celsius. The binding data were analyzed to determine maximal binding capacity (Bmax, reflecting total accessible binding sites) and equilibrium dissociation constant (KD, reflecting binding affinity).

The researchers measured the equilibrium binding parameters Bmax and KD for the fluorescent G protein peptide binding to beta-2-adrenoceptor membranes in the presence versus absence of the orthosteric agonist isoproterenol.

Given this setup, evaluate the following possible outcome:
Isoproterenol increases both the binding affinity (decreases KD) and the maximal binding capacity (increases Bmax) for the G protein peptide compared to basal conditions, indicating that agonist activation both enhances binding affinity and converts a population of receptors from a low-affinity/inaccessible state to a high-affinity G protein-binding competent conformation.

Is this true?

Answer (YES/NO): YES